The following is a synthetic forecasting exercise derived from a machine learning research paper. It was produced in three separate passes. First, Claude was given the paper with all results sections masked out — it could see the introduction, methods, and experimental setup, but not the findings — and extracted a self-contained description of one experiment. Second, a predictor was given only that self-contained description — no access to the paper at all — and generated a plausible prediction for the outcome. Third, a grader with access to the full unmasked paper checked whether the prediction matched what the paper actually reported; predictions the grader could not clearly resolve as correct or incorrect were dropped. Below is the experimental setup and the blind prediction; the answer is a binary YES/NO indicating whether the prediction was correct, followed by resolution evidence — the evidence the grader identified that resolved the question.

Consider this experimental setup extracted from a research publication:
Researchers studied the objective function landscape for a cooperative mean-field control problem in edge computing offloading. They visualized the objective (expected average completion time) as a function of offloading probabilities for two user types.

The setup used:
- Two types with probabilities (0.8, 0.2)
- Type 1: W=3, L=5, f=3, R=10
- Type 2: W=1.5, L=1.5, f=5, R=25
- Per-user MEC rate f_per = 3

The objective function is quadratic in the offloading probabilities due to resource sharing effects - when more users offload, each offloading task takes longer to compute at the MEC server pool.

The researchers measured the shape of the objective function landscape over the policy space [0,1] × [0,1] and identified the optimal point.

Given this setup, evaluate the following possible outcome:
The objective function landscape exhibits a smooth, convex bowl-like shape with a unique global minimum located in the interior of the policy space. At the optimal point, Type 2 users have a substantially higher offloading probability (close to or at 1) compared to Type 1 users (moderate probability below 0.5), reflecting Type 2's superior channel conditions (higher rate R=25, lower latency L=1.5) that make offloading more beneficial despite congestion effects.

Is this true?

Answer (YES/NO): NO